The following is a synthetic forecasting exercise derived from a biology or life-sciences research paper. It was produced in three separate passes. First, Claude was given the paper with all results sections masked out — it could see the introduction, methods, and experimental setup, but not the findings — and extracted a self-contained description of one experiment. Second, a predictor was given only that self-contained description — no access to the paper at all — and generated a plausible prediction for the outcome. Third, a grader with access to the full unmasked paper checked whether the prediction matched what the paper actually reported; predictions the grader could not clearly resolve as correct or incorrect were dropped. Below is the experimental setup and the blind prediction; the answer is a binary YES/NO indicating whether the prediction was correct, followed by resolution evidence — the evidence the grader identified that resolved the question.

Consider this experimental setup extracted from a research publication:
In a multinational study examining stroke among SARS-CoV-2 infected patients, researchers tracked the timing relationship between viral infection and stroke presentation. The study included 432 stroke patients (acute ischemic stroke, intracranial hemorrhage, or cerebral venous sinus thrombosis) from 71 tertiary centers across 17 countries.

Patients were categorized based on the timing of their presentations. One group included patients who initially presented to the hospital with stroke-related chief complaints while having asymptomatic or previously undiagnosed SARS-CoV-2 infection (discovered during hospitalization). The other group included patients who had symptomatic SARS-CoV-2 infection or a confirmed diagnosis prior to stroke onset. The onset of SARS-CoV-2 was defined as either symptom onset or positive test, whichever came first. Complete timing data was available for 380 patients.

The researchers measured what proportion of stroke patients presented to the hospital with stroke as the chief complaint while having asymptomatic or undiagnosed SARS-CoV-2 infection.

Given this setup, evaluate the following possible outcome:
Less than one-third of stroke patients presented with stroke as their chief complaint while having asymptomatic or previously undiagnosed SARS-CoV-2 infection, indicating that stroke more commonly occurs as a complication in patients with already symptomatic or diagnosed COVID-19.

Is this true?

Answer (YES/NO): NO